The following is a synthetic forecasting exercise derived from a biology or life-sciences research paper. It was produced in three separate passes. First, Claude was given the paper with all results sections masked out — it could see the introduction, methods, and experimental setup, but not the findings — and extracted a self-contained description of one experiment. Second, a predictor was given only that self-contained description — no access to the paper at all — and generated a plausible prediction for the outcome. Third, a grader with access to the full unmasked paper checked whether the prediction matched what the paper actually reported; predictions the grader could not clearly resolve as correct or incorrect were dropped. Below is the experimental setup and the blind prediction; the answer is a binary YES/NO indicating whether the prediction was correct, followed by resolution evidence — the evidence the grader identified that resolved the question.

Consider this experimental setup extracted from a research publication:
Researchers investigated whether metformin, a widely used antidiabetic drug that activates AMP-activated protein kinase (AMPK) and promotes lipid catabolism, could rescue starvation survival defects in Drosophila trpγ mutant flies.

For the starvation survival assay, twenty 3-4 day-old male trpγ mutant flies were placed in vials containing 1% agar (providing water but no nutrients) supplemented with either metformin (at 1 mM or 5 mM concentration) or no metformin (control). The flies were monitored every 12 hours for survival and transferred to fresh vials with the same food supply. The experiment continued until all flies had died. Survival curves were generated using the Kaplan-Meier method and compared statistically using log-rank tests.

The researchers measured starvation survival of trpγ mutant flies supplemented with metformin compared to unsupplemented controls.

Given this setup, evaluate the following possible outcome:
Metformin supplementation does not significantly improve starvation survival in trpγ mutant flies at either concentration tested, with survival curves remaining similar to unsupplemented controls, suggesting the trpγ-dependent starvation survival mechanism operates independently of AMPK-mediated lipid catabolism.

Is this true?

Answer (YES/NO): NO